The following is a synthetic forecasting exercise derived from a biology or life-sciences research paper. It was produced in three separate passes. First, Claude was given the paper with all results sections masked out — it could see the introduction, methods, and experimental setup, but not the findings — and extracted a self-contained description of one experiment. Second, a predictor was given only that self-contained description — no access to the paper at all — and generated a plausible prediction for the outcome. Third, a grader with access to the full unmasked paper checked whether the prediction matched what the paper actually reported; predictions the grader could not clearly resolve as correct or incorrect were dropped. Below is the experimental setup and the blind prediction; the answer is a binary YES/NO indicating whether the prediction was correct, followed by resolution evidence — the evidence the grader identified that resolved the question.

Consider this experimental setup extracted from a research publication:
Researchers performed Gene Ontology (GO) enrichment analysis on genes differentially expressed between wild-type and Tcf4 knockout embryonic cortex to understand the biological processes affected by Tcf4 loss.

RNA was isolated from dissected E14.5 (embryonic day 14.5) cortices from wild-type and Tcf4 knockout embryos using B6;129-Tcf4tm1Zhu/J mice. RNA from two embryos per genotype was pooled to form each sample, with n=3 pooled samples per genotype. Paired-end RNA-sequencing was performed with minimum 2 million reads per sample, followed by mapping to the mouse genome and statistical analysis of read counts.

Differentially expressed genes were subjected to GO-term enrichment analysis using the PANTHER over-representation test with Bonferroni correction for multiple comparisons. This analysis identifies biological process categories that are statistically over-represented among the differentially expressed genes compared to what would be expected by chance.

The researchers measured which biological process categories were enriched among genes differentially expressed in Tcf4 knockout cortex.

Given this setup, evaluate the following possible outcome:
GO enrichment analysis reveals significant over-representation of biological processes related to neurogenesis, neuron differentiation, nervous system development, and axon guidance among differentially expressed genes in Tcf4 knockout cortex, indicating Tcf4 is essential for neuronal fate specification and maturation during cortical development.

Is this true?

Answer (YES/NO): YES